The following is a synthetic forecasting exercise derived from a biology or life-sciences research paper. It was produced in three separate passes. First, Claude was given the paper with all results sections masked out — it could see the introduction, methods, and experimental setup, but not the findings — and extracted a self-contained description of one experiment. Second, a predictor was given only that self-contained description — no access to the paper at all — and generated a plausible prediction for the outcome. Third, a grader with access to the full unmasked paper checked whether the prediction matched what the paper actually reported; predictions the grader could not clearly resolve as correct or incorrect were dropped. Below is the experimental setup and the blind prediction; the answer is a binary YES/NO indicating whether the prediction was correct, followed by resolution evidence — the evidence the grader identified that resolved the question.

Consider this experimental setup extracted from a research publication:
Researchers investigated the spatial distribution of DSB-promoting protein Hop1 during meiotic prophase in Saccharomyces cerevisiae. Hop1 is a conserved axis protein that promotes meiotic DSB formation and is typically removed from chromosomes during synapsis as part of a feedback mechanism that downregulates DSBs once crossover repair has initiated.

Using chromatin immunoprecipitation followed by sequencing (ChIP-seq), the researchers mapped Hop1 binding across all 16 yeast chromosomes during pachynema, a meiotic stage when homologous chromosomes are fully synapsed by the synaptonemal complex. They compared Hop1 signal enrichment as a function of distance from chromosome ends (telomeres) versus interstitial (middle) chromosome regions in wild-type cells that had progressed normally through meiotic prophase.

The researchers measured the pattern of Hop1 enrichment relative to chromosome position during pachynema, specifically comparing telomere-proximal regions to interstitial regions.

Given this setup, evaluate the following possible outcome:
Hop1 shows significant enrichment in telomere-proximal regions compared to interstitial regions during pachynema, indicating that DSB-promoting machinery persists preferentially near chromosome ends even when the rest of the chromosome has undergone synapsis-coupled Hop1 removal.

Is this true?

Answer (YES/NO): YES